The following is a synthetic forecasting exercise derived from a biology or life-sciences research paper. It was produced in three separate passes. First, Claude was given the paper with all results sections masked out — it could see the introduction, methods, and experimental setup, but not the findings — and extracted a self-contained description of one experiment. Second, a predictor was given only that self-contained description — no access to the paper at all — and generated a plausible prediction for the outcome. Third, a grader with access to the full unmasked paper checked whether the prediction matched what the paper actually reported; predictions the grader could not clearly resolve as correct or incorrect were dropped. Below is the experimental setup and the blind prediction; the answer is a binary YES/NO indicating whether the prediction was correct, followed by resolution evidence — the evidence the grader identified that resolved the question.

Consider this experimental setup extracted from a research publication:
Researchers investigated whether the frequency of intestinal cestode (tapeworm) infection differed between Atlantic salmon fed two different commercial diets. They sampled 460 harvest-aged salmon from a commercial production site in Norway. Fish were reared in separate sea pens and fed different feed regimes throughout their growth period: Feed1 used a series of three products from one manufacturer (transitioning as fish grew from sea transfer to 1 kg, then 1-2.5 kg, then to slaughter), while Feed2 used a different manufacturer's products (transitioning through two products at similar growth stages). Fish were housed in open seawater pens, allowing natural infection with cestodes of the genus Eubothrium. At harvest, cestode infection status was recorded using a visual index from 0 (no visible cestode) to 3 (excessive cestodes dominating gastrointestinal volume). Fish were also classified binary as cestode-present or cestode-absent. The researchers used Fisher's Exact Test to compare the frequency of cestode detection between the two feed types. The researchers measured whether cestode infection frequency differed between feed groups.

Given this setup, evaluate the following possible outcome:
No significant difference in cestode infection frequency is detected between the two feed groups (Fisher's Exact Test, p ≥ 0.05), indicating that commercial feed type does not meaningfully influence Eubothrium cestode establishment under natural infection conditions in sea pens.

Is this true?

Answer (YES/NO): YES